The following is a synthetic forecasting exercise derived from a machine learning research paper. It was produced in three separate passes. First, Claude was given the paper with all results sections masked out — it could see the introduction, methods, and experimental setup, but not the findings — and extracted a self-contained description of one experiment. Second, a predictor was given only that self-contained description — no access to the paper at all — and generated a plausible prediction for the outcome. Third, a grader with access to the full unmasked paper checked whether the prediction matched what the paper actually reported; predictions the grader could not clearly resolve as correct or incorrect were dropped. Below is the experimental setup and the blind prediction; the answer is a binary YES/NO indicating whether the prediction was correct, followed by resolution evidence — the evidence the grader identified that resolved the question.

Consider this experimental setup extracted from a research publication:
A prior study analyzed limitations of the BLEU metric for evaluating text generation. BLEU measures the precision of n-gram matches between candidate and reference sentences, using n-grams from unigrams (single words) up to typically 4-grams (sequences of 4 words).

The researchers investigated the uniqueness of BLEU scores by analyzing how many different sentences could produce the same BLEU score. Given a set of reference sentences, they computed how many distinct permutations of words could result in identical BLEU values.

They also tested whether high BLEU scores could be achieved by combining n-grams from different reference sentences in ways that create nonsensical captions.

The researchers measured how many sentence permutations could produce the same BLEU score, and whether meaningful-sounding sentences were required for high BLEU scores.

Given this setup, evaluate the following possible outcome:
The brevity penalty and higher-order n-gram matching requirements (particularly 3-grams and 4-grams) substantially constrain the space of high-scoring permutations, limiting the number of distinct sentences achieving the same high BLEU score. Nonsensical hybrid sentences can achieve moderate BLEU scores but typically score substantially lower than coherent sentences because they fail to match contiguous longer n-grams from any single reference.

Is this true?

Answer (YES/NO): NO